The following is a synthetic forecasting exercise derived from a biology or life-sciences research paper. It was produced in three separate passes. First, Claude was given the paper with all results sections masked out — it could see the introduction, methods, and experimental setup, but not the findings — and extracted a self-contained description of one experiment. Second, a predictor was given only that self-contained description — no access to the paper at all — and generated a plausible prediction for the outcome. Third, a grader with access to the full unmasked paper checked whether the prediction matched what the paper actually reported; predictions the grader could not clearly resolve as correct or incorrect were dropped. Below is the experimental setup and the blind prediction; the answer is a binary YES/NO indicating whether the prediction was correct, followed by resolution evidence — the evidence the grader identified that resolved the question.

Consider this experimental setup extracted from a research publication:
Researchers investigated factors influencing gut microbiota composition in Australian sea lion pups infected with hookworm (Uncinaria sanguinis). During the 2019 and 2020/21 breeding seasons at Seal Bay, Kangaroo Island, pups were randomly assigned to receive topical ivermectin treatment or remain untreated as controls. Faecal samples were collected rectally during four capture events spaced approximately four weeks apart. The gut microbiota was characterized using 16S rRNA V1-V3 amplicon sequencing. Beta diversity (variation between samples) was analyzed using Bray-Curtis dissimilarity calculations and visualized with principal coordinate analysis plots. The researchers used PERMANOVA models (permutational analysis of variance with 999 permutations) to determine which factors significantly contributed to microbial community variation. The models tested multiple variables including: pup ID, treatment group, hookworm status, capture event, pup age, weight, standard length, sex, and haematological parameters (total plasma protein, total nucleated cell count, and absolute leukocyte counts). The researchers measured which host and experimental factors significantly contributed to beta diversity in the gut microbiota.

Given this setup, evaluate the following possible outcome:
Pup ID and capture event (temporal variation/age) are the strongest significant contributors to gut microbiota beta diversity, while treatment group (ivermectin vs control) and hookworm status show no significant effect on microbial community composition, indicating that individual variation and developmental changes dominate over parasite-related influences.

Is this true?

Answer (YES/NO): YES